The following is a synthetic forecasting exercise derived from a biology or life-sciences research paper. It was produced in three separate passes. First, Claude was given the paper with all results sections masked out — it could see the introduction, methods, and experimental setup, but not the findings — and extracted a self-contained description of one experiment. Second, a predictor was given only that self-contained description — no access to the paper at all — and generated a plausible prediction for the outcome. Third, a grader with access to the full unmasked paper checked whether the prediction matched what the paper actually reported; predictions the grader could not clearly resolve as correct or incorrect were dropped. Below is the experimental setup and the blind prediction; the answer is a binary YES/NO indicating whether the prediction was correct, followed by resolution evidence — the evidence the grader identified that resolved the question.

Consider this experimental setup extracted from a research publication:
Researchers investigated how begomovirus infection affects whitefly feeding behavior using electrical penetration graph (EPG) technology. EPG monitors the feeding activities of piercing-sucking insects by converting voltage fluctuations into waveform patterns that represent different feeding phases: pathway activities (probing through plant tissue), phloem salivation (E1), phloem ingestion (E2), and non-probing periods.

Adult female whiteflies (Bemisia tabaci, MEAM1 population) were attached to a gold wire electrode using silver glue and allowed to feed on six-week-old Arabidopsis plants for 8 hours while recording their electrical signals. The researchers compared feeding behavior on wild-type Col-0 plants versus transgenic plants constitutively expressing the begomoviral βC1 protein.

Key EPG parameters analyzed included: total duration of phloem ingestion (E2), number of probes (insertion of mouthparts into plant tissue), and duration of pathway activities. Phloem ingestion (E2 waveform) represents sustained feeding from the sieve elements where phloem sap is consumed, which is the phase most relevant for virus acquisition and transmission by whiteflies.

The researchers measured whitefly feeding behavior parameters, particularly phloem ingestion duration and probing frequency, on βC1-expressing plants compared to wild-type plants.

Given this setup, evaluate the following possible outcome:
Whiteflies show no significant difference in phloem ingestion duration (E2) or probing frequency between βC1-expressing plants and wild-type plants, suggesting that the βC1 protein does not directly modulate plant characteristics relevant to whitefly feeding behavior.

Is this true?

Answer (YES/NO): NO